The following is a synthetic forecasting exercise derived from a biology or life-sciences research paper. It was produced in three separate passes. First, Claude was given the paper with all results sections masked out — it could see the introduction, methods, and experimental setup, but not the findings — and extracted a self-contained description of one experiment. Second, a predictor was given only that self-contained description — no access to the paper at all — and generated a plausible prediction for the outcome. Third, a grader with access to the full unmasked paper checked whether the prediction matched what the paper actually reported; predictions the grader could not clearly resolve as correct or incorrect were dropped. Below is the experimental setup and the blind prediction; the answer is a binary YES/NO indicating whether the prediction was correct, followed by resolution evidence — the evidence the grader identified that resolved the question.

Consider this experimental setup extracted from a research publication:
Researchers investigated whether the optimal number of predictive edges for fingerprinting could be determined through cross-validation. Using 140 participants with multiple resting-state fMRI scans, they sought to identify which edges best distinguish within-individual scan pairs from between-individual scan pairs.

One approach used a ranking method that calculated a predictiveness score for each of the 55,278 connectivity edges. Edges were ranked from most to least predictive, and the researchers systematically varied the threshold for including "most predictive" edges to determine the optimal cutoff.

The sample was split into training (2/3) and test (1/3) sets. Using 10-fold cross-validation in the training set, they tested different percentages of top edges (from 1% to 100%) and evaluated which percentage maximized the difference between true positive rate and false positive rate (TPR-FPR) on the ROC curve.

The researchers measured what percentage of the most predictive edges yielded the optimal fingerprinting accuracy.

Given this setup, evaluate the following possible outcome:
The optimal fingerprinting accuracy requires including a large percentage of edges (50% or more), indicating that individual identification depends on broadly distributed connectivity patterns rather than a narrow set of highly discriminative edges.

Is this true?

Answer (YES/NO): NO